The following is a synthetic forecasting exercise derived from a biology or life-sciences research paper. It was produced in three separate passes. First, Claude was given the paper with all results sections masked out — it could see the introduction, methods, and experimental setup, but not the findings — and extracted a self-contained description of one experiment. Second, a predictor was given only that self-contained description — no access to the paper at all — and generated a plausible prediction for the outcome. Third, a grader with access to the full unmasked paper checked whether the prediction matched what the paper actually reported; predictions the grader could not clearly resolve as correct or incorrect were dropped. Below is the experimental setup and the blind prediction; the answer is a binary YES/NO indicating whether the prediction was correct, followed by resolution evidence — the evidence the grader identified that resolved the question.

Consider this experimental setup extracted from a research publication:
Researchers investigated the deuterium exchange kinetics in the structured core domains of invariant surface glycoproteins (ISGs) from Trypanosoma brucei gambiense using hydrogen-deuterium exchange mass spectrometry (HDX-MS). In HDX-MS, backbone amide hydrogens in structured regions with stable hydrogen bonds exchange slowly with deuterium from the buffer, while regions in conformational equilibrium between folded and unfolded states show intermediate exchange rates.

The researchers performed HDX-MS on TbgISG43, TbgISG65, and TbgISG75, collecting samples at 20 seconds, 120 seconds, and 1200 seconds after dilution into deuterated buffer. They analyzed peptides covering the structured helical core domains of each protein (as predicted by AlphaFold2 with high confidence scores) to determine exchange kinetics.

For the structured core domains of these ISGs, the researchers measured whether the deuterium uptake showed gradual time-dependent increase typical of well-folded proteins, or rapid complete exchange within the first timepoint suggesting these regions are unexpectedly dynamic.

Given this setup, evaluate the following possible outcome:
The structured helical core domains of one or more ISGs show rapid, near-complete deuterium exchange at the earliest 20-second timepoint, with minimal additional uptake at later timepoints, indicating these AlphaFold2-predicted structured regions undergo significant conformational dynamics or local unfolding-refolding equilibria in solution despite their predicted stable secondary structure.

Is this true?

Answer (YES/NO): NO